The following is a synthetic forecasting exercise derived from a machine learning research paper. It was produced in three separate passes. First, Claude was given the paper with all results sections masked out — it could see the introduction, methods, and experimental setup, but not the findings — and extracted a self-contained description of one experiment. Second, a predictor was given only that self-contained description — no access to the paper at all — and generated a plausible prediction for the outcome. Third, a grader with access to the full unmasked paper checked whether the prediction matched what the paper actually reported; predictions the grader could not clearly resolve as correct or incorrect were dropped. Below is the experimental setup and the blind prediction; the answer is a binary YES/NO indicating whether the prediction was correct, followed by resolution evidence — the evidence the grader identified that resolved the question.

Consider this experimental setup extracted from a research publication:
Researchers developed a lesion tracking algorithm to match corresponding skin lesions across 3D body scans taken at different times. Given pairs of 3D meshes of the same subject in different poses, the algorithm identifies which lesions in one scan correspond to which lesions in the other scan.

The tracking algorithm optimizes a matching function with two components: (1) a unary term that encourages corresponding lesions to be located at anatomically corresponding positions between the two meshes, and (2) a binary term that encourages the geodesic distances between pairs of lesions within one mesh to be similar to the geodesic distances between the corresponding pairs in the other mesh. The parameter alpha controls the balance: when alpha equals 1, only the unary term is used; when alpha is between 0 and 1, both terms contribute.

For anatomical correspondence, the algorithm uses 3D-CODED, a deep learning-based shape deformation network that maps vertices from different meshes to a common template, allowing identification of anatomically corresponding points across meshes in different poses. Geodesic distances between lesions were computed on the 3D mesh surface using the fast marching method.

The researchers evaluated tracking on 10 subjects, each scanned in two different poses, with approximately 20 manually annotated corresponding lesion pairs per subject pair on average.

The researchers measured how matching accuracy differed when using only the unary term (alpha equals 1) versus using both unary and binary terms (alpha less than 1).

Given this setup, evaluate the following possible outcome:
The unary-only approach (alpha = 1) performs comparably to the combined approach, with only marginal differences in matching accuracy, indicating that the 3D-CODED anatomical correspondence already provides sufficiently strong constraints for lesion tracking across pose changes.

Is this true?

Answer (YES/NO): NO